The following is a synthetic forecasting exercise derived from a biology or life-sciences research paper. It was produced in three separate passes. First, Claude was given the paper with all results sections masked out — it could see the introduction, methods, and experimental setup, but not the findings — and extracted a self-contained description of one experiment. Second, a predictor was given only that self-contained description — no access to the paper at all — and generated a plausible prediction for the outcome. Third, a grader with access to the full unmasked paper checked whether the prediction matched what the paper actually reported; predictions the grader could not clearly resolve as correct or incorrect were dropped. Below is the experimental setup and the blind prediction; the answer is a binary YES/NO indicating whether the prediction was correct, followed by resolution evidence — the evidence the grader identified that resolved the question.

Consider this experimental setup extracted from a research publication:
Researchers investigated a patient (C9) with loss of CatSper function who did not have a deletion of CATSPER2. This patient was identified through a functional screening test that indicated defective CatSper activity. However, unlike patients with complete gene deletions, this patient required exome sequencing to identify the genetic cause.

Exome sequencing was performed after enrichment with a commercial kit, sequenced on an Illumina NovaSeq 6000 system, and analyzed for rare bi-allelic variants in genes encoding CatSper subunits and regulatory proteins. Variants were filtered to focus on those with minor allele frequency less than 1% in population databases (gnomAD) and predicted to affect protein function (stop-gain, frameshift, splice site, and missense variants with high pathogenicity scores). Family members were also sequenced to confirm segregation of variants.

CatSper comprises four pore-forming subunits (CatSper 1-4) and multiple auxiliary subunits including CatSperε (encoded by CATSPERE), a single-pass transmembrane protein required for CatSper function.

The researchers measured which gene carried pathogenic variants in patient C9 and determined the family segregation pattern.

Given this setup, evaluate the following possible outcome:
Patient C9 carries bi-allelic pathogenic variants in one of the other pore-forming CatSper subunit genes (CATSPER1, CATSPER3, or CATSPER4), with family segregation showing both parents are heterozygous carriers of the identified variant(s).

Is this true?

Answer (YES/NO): NO